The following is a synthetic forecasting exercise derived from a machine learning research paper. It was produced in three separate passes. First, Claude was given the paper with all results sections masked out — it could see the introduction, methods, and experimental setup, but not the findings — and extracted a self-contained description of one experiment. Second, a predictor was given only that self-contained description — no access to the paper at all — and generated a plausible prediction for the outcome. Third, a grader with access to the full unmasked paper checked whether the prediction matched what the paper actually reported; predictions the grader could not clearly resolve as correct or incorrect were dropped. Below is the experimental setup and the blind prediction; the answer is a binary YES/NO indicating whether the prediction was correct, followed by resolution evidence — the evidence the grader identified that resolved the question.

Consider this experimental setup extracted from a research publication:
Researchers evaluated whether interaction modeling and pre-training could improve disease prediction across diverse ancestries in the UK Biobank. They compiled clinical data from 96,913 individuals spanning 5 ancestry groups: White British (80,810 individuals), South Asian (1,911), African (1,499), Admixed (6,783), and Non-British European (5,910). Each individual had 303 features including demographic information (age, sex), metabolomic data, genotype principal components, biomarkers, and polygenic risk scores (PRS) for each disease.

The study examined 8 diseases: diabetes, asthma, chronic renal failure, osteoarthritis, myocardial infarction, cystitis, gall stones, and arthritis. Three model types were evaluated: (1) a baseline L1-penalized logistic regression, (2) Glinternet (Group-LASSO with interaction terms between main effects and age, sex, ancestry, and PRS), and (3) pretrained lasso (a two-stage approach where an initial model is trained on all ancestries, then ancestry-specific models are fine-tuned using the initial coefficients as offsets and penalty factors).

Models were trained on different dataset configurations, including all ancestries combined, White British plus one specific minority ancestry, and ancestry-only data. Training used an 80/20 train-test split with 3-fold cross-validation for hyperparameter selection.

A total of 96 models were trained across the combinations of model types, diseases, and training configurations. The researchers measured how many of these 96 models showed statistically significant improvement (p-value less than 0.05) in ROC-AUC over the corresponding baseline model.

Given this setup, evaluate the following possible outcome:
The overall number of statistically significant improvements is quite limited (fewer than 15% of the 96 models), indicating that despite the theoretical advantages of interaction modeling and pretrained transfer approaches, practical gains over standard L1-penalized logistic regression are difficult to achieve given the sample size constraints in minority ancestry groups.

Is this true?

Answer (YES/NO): NO